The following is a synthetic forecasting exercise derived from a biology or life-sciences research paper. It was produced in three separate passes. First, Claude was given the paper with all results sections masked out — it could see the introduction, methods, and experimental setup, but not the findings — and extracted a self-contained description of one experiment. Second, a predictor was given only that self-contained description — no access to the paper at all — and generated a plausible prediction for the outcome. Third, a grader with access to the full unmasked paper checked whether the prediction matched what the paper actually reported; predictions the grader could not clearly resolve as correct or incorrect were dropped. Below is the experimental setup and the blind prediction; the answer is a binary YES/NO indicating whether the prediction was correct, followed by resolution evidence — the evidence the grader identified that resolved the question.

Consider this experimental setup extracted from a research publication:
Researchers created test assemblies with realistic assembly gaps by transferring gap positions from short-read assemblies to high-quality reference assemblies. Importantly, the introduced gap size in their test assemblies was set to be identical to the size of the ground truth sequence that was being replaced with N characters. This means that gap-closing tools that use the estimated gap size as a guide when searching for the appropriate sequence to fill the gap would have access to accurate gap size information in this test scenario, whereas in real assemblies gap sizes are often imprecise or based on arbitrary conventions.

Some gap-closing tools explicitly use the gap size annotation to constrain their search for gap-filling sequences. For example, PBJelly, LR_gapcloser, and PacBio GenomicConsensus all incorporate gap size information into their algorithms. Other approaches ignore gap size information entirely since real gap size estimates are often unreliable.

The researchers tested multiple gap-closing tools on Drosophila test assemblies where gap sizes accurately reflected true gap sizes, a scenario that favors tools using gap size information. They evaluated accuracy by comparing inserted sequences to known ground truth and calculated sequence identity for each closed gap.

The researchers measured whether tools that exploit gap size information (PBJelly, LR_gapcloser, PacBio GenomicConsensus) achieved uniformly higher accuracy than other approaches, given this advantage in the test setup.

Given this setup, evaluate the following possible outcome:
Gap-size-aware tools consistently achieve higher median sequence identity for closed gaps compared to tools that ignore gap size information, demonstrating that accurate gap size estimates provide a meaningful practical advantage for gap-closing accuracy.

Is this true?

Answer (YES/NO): NO